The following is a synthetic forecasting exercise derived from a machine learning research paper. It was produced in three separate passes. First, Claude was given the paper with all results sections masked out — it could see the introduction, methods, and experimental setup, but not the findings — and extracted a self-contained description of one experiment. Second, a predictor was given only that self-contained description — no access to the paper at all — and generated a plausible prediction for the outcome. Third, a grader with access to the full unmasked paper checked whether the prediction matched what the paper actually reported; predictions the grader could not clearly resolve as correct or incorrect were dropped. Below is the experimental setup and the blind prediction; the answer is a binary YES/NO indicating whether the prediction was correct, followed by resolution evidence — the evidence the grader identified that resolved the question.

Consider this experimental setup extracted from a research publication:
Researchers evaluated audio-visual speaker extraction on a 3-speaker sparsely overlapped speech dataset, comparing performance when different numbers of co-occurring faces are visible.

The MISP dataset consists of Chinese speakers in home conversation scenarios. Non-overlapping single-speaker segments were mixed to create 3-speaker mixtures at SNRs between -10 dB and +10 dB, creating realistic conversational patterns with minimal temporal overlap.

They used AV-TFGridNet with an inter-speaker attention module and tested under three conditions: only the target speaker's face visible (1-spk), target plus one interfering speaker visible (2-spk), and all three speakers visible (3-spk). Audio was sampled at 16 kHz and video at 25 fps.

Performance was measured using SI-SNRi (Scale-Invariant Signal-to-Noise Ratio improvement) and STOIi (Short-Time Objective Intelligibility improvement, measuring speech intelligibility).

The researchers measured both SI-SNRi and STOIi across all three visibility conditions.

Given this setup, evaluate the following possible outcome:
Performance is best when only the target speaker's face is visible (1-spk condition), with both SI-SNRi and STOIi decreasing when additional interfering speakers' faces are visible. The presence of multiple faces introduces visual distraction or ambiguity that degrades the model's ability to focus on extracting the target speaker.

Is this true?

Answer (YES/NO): NO